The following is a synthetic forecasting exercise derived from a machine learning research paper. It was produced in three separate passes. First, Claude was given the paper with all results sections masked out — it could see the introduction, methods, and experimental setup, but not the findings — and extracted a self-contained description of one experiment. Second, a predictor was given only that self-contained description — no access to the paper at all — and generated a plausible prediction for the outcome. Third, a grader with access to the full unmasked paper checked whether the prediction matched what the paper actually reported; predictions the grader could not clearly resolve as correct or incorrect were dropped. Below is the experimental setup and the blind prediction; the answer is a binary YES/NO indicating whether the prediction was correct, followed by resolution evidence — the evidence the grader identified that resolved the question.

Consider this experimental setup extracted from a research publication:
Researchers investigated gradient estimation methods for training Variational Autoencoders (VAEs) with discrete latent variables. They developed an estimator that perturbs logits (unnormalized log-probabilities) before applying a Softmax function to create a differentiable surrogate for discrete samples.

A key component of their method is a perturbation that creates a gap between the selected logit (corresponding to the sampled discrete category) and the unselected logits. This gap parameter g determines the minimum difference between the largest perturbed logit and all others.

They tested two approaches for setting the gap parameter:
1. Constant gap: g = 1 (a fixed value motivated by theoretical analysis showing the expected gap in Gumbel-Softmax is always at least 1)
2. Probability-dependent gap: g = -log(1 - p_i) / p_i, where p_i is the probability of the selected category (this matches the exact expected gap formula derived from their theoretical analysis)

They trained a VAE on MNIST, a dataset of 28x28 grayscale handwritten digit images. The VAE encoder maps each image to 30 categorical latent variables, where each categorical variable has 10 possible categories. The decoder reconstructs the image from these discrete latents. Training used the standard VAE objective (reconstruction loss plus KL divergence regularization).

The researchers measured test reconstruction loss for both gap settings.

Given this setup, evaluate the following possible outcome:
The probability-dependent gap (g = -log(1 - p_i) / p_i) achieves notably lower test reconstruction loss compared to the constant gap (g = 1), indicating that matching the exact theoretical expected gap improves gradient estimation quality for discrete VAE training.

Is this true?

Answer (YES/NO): NO